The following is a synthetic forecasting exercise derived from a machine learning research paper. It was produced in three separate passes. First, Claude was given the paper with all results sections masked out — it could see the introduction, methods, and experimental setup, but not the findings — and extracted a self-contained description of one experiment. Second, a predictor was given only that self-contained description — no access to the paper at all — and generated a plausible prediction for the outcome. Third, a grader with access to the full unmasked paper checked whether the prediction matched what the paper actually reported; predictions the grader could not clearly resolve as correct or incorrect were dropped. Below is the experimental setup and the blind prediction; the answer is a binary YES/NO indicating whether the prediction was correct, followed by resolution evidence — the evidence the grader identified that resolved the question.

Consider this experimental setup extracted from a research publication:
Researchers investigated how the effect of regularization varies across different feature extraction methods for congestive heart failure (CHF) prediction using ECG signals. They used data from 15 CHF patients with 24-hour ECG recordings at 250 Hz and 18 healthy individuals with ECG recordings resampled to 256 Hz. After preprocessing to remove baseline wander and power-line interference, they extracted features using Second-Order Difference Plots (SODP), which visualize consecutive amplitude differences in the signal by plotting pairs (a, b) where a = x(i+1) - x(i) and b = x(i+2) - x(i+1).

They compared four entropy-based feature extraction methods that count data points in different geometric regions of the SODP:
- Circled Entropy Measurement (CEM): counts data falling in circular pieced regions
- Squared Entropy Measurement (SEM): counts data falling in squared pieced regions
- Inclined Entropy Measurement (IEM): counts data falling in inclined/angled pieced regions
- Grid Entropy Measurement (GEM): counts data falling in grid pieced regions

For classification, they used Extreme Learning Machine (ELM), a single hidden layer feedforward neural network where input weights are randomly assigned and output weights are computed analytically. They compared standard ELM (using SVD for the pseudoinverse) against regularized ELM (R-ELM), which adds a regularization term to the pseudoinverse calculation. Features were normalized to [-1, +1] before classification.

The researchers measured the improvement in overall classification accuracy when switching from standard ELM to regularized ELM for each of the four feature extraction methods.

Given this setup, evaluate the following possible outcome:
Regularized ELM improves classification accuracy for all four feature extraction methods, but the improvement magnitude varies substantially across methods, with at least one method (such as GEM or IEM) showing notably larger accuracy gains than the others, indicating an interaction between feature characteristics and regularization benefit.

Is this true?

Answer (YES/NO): YES